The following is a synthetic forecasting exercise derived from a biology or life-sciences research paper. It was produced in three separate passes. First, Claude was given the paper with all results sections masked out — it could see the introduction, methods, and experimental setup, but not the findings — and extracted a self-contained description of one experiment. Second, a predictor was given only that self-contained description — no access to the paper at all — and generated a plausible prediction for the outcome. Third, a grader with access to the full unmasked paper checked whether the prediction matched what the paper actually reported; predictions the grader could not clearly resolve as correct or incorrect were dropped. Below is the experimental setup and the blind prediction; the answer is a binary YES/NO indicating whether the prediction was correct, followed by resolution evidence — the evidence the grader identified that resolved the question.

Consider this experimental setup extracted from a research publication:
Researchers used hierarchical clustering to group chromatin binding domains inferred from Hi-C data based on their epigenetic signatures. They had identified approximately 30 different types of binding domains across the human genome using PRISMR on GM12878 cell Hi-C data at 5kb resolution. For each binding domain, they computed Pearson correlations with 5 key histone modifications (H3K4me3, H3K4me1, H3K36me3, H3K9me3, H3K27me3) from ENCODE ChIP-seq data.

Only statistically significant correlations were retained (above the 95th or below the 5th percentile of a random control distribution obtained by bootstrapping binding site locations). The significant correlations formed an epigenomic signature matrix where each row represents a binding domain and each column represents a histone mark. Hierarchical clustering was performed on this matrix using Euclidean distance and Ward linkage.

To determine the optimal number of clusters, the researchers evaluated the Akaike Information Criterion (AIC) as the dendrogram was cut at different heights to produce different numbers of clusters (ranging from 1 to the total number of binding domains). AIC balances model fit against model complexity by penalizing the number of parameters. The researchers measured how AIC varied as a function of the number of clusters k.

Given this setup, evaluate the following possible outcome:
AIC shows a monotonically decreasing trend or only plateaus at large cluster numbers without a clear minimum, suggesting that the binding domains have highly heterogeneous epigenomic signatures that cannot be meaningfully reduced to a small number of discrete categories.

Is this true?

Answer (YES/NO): NO